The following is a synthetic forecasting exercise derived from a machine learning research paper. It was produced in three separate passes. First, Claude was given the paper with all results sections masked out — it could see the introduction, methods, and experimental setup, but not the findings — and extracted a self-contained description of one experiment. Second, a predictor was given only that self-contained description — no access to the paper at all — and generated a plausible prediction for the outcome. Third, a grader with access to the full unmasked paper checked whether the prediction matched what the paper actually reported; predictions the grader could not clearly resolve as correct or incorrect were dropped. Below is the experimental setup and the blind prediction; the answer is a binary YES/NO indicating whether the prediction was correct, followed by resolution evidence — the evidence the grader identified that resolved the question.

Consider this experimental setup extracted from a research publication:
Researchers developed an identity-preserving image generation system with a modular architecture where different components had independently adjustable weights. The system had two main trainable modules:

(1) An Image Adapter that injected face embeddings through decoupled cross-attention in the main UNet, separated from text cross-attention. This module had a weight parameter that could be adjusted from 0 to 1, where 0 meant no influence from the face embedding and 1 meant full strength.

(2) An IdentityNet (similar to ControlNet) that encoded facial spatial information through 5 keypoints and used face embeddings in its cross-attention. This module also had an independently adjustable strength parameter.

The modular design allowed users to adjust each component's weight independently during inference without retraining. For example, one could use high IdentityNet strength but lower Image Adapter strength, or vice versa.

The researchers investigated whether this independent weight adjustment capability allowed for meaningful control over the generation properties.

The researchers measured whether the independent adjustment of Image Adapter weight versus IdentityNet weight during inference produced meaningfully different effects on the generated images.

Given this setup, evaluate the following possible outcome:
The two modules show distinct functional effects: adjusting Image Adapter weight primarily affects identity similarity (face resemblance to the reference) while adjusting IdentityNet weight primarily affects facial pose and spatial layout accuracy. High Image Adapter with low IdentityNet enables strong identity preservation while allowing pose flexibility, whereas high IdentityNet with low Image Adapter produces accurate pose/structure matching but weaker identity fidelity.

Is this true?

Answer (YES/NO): NO